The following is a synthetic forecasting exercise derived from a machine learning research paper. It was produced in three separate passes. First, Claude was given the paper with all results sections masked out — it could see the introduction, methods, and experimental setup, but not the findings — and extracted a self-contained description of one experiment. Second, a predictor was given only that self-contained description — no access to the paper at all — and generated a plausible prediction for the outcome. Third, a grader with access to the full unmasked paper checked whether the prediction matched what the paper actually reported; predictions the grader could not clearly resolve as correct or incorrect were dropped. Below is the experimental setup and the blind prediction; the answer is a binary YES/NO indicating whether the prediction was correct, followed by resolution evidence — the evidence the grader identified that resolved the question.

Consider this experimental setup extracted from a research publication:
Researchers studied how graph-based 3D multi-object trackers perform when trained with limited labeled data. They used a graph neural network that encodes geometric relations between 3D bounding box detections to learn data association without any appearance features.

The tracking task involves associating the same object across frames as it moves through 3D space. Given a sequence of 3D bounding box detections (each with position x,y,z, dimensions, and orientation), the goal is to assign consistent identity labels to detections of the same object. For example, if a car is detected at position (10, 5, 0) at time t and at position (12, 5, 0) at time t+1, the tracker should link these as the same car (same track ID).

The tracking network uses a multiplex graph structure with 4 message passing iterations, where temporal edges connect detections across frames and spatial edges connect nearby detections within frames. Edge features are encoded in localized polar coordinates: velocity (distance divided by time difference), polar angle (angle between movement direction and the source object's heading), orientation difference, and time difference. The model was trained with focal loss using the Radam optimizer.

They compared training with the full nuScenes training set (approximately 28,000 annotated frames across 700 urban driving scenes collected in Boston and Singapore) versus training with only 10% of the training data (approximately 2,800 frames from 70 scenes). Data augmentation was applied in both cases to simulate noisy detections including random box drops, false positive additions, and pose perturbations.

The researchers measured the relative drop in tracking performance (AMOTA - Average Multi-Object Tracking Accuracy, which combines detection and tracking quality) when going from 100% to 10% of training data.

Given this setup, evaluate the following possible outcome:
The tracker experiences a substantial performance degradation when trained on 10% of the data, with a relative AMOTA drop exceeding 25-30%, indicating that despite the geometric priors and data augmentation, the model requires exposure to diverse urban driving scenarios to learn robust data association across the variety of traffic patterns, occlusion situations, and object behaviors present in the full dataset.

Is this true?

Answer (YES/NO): NO